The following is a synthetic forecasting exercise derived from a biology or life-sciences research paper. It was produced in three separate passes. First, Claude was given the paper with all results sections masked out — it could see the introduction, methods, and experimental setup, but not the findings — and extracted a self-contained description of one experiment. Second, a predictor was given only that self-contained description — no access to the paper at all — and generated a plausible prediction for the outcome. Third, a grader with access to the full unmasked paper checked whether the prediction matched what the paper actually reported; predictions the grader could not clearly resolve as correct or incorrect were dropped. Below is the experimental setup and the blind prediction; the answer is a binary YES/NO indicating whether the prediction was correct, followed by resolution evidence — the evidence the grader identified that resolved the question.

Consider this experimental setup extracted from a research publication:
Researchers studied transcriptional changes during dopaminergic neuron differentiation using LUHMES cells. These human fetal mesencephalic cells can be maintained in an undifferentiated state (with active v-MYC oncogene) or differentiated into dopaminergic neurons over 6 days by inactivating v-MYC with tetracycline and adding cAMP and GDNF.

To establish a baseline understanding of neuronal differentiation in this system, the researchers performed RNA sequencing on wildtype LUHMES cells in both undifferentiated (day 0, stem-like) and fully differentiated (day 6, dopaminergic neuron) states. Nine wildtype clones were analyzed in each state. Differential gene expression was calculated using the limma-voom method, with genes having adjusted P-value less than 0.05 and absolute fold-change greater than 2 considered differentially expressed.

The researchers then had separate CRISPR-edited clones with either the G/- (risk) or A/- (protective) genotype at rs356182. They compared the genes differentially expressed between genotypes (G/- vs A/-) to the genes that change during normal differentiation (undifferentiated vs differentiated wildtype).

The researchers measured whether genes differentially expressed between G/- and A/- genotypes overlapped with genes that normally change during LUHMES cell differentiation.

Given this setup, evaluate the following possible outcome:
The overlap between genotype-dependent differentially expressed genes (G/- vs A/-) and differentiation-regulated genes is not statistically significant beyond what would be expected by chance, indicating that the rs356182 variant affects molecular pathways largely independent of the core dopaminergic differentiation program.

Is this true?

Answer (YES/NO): NO